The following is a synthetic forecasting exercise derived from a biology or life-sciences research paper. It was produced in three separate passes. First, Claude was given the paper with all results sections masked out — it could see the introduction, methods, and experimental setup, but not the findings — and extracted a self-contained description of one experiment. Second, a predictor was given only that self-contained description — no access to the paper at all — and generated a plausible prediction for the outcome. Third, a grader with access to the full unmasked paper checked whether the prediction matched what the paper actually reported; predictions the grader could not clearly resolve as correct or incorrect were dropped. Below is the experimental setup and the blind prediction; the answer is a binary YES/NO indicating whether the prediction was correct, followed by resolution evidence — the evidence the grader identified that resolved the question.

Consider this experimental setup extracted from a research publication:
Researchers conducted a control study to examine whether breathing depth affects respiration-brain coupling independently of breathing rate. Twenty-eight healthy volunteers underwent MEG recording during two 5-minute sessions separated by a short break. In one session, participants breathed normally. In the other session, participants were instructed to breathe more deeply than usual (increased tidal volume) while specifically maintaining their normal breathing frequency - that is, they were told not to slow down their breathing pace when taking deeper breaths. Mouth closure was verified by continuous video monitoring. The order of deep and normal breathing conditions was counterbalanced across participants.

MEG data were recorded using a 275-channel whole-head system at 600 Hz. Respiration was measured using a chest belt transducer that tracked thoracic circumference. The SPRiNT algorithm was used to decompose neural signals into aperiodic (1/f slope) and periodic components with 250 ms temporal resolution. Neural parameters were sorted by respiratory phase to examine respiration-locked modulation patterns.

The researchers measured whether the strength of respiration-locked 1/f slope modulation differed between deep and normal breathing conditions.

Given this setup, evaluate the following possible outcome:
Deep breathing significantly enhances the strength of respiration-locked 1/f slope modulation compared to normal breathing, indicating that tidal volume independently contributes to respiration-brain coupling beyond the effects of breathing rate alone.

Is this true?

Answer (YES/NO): YES